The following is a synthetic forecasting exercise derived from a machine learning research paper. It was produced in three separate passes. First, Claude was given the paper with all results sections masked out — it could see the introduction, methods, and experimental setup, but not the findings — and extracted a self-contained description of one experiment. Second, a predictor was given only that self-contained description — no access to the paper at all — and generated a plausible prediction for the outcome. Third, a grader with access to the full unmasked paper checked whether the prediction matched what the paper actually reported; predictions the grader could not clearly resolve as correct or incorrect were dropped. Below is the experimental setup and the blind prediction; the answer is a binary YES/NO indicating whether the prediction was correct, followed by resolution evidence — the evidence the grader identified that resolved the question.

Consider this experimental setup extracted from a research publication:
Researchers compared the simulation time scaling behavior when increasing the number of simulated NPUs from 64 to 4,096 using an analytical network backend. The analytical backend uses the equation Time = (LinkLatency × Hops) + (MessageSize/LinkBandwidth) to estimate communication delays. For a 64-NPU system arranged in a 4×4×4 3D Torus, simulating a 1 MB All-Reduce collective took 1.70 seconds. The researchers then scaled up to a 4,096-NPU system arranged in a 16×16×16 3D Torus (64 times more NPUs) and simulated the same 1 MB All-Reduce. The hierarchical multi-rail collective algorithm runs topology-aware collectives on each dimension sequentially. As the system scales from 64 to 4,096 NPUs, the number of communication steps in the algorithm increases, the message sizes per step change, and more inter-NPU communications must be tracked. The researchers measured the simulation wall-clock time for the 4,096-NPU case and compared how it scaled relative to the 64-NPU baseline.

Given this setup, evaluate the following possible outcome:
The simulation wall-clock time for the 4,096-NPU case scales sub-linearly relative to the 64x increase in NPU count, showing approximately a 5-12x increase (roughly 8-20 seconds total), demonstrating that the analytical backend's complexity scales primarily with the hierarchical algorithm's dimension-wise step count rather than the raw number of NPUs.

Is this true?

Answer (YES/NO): NO